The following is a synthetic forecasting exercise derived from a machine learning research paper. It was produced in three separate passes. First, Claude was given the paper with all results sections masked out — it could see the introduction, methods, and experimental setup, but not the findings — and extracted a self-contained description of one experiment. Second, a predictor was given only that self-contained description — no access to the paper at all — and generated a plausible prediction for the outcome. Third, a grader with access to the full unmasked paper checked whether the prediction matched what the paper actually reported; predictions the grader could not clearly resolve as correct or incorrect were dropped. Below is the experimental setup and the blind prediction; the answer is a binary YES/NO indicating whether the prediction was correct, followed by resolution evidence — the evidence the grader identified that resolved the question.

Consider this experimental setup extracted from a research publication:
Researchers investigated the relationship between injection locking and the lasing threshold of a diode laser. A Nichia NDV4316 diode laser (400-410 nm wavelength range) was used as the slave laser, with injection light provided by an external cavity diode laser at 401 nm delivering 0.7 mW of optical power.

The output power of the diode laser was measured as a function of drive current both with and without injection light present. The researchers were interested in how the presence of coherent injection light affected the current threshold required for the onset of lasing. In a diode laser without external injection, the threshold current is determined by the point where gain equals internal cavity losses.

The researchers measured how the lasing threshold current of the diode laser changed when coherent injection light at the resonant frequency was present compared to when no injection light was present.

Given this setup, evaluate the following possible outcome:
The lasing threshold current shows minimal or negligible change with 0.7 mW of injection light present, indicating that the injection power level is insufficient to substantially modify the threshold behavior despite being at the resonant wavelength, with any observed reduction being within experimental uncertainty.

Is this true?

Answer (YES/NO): NO